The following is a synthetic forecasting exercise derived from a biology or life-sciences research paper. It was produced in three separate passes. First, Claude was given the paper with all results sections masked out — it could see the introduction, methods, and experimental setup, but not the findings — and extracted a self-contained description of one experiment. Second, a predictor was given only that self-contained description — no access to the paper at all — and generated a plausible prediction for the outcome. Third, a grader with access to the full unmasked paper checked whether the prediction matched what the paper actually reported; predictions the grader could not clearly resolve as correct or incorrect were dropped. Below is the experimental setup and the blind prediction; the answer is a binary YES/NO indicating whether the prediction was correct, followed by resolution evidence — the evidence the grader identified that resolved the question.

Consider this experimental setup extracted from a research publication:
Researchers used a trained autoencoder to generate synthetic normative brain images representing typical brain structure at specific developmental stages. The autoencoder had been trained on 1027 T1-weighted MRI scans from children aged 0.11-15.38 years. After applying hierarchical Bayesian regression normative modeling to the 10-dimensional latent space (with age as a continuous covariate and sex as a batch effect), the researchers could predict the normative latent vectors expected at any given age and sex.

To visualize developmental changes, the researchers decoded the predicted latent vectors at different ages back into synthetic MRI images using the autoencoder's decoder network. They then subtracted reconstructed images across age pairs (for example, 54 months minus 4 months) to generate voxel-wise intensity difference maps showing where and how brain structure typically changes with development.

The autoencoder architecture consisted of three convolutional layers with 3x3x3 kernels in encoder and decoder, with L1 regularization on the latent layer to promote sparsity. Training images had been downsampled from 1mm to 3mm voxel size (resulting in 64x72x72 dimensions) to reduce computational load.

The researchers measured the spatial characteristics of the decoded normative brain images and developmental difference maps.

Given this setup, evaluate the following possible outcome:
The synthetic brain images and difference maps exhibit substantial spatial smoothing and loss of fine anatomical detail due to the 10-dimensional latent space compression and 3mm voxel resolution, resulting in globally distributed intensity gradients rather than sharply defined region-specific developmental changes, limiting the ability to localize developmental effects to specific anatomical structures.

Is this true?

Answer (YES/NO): NO